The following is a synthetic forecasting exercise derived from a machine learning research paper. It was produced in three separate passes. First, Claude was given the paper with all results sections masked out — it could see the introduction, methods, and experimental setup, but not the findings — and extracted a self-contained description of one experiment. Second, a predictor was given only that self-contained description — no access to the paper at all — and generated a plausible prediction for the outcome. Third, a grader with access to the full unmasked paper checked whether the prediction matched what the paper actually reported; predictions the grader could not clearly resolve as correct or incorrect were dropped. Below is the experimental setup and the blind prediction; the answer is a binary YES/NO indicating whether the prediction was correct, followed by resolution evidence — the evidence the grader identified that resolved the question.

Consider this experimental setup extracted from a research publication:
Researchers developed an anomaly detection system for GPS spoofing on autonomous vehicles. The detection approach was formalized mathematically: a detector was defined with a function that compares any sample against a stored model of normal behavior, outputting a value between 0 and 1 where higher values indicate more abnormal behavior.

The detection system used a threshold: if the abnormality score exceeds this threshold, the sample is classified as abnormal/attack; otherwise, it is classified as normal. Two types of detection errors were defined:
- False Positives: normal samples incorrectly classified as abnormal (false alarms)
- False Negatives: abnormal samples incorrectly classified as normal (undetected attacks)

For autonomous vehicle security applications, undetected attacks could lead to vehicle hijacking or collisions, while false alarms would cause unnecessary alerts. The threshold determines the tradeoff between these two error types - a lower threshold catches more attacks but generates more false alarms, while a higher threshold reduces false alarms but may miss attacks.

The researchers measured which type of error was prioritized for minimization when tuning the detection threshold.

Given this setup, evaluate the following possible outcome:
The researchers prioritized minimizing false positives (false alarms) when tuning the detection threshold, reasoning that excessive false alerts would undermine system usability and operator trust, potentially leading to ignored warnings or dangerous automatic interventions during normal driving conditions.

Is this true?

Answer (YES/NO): NO